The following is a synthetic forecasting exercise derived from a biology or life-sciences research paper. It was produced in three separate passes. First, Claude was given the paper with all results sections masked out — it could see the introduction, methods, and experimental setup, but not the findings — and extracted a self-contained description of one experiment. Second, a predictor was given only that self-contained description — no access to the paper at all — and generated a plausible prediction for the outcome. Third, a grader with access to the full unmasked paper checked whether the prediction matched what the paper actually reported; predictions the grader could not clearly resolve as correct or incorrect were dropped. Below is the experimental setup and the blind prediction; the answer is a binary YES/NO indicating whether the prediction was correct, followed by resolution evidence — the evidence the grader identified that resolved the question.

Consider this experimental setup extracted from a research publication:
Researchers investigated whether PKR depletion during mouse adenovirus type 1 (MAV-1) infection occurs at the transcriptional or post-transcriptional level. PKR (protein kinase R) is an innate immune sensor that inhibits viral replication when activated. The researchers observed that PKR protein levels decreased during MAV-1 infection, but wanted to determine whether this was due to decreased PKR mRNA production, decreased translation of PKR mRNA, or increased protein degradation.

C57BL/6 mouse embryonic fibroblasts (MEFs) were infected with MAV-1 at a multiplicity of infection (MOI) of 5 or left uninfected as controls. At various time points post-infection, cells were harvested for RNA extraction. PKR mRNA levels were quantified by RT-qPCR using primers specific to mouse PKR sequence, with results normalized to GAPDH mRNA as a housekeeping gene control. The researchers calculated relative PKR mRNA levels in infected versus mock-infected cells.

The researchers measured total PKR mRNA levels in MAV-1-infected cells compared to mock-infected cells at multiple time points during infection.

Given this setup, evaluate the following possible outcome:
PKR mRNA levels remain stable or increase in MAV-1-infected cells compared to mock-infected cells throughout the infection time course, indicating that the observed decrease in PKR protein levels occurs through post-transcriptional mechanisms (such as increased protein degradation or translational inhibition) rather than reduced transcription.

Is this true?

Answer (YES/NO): NO